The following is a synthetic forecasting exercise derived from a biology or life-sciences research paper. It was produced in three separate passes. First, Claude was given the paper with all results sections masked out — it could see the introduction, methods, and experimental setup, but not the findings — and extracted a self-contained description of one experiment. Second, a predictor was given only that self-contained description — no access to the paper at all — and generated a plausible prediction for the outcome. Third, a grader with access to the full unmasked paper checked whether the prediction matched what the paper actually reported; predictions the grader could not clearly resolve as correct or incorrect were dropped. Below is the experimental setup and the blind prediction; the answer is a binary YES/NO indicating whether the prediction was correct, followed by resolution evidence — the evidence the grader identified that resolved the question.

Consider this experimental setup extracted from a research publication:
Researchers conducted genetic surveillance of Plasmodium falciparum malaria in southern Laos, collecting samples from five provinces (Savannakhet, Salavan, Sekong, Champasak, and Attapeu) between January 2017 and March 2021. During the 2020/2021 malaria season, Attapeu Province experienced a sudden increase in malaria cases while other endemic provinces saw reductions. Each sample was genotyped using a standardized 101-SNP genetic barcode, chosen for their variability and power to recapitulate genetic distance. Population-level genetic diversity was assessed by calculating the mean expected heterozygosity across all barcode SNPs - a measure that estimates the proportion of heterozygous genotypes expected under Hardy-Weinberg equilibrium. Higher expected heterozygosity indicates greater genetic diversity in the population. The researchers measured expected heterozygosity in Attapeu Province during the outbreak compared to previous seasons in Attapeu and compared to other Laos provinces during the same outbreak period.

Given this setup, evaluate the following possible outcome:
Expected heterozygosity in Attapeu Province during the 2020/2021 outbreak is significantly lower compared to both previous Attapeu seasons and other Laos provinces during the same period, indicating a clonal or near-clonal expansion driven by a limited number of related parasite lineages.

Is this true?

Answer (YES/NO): YES